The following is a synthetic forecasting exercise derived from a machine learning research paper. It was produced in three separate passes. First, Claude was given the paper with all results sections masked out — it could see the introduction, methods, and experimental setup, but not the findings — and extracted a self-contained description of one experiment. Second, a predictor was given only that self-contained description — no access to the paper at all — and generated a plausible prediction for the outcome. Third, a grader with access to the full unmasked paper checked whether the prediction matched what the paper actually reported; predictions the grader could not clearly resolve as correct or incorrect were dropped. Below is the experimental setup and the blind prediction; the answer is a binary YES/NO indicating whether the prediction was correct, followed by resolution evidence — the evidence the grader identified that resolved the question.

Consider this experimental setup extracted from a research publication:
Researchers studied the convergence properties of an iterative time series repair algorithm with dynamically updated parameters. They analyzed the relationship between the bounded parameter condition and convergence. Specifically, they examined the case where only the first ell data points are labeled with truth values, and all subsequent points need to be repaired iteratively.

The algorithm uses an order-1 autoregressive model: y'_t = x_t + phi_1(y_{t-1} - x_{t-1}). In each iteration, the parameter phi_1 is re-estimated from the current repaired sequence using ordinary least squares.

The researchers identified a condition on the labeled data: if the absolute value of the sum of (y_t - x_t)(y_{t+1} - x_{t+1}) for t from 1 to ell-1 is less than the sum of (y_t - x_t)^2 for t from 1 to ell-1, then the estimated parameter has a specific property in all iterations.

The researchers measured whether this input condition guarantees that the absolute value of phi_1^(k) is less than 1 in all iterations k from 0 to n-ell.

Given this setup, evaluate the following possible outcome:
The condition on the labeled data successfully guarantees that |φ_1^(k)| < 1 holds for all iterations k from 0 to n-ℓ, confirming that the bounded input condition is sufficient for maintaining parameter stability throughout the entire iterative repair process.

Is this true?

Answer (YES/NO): YES